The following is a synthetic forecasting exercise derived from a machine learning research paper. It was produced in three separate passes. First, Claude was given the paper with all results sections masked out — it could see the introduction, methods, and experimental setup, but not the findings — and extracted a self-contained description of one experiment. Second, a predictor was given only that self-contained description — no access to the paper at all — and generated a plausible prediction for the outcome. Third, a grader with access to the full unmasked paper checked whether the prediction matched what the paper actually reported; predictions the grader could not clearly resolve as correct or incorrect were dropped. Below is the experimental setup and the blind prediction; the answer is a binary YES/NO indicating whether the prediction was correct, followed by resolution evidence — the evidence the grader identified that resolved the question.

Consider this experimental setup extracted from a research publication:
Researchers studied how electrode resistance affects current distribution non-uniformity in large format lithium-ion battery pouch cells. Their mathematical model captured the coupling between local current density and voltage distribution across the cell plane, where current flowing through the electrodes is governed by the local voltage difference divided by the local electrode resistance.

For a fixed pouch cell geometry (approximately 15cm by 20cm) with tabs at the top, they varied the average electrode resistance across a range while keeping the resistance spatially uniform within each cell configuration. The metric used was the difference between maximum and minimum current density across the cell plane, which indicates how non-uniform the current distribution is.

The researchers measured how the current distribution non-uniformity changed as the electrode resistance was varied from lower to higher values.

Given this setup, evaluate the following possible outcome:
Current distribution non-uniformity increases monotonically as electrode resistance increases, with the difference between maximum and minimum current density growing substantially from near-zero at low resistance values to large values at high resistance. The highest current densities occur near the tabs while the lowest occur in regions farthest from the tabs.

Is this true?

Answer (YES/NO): NO